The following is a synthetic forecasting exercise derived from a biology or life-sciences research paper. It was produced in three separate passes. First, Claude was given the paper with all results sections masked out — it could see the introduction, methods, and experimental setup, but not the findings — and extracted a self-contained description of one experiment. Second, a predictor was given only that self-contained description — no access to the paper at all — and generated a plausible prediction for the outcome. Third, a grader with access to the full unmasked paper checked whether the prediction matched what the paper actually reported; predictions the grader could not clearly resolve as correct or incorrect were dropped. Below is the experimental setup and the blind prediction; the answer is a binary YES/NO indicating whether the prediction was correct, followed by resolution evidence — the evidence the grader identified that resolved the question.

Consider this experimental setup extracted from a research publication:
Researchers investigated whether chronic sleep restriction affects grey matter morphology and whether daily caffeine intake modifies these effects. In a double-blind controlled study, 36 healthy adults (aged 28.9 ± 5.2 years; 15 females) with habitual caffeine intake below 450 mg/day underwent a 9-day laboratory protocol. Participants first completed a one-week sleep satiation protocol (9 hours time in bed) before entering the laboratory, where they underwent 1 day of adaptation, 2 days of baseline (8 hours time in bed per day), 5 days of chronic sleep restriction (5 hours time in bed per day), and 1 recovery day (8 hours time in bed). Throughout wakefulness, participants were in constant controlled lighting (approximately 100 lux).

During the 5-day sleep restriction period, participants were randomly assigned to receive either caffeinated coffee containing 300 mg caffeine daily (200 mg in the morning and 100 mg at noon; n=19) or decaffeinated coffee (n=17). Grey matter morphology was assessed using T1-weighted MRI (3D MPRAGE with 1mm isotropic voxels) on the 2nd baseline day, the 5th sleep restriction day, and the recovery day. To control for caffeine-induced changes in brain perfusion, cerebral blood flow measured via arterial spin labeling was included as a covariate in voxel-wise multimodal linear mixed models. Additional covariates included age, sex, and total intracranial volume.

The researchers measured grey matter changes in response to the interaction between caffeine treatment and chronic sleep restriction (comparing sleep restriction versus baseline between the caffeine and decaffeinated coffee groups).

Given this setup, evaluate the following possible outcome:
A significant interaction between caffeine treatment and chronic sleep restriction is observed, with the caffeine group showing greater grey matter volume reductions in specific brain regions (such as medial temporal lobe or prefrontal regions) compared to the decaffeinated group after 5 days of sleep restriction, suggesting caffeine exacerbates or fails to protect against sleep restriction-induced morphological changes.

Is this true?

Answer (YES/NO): NO